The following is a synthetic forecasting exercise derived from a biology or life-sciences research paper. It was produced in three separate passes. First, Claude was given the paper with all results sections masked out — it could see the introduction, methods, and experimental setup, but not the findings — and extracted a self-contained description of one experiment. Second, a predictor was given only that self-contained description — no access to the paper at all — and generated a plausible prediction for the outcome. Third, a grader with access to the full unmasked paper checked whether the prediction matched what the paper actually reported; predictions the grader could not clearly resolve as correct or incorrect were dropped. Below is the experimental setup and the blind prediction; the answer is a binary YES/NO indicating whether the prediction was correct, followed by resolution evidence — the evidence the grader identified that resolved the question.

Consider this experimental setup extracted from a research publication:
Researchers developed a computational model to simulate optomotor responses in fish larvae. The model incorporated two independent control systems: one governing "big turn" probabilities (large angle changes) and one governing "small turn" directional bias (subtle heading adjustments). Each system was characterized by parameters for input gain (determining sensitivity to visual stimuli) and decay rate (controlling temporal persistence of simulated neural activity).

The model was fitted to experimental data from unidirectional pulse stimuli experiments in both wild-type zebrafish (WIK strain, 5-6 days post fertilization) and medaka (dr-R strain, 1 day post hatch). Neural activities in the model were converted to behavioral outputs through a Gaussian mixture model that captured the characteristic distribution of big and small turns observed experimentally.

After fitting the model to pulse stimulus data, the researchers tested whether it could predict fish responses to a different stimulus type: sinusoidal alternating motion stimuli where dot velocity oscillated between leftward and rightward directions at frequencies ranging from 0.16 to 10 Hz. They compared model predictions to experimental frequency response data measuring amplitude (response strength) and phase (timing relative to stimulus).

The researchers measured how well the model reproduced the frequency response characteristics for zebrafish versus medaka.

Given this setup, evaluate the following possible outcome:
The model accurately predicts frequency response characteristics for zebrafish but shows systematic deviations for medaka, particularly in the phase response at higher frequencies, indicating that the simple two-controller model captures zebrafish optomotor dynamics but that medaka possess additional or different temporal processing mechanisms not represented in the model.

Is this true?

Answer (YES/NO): NO